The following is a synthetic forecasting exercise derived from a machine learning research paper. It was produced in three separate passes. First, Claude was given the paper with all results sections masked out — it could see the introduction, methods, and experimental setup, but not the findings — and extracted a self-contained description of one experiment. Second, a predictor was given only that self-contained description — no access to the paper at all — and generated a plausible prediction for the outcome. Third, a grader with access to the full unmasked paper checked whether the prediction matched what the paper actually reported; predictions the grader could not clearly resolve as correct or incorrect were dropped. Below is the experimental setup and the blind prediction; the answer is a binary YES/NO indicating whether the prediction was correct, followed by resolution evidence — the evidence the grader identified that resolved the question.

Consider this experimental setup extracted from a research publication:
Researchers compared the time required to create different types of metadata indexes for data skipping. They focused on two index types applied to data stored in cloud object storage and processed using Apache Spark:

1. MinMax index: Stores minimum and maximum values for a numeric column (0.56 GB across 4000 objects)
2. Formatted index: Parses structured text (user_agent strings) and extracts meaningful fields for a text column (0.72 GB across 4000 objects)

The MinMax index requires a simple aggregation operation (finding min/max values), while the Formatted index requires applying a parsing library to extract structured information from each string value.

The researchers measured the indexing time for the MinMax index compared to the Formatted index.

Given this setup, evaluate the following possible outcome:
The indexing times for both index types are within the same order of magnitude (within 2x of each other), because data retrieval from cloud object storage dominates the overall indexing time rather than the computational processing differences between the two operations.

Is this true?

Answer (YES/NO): NO